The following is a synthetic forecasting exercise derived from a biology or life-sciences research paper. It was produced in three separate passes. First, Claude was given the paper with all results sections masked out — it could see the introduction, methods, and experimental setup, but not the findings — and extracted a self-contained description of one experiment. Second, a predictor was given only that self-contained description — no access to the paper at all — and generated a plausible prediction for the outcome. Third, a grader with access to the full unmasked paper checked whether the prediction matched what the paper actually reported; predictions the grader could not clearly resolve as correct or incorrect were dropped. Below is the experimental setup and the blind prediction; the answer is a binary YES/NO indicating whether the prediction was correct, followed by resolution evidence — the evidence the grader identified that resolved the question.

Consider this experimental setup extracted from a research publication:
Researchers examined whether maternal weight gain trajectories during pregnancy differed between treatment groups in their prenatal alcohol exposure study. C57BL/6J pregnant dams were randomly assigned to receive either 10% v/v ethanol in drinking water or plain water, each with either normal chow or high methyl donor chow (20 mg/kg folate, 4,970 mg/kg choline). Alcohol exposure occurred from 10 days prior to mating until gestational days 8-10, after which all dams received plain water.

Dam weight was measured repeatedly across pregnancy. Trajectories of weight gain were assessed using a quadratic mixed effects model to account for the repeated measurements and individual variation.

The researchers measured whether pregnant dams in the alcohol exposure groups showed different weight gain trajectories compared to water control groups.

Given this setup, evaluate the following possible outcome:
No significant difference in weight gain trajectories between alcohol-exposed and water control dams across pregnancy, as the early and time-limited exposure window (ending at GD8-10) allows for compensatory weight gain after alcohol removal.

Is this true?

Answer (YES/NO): YES